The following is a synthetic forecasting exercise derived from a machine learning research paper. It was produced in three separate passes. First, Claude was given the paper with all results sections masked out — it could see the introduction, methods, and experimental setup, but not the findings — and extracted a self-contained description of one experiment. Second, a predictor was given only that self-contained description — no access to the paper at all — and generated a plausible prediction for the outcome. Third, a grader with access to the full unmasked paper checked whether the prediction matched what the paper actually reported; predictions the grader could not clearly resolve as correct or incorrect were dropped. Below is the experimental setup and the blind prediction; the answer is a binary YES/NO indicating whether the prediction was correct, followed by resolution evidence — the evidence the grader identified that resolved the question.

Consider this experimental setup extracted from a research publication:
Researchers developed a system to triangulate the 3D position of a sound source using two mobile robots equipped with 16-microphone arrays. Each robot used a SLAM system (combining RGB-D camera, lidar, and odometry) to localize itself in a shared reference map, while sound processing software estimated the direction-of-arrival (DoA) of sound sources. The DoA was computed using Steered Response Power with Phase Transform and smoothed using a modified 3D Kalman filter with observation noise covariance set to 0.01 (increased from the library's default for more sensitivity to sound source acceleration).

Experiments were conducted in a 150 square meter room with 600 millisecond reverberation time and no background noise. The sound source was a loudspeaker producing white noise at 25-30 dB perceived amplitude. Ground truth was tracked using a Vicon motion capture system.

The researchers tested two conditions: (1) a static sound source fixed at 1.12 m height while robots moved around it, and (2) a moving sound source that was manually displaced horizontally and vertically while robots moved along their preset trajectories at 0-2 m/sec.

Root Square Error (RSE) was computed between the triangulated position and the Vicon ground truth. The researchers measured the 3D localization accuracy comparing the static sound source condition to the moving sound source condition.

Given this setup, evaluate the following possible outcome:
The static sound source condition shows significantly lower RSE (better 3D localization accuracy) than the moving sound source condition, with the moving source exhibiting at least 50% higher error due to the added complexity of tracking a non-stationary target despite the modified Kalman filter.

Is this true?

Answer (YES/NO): NO